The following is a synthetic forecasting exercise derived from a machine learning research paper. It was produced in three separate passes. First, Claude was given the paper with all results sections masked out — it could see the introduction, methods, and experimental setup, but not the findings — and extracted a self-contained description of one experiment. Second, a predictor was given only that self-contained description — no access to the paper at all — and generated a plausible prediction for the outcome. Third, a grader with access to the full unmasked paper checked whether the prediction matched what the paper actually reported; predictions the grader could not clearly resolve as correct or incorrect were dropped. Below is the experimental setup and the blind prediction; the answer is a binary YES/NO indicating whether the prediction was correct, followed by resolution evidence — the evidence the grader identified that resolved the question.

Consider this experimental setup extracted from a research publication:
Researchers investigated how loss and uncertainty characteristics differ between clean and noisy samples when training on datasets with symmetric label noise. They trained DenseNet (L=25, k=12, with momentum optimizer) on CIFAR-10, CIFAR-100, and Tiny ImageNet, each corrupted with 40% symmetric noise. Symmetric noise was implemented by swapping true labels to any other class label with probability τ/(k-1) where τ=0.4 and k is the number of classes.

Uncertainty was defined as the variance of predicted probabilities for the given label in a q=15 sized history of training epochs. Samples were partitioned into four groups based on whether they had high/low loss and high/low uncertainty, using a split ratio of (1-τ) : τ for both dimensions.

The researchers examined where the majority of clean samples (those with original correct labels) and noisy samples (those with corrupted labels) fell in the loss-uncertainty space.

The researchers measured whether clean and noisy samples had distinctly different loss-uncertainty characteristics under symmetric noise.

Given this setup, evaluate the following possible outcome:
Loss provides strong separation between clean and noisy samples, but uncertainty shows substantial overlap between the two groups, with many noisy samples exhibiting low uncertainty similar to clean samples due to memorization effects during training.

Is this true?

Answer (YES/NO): NO